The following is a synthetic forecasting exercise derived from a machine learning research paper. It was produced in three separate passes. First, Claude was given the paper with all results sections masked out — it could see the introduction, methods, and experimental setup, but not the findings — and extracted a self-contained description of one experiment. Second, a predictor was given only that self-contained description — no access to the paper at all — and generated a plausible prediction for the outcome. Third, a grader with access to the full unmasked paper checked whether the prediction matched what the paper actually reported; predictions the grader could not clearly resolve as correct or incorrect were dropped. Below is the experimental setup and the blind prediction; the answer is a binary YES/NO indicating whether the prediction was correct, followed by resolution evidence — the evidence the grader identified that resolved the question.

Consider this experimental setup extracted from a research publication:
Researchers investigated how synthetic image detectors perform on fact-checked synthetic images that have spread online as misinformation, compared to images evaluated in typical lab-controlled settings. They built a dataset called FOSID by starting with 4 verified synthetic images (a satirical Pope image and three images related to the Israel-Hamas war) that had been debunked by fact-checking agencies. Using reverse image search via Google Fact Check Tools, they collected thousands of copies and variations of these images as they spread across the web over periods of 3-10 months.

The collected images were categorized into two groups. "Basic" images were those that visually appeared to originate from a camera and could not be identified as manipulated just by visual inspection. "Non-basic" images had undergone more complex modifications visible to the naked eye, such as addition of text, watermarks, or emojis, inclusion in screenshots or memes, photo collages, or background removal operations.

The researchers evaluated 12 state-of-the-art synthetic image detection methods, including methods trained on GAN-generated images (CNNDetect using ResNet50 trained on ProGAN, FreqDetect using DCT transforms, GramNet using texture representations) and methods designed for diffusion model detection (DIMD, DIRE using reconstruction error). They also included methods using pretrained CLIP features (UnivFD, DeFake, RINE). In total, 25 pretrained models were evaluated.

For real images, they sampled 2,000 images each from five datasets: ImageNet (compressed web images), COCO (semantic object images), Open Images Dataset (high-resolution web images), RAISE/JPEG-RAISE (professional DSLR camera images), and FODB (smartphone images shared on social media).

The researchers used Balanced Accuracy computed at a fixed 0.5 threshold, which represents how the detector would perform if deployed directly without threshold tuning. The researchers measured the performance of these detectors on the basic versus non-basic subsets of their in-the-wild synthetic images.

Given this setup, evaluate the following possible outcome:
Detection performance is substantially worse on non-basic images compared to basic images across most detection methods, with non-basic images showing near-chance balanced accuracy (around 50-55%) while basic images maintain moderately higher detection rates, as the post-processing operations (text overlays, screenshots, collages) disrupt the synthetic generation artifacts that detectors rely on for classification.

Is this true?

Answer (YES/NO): NO